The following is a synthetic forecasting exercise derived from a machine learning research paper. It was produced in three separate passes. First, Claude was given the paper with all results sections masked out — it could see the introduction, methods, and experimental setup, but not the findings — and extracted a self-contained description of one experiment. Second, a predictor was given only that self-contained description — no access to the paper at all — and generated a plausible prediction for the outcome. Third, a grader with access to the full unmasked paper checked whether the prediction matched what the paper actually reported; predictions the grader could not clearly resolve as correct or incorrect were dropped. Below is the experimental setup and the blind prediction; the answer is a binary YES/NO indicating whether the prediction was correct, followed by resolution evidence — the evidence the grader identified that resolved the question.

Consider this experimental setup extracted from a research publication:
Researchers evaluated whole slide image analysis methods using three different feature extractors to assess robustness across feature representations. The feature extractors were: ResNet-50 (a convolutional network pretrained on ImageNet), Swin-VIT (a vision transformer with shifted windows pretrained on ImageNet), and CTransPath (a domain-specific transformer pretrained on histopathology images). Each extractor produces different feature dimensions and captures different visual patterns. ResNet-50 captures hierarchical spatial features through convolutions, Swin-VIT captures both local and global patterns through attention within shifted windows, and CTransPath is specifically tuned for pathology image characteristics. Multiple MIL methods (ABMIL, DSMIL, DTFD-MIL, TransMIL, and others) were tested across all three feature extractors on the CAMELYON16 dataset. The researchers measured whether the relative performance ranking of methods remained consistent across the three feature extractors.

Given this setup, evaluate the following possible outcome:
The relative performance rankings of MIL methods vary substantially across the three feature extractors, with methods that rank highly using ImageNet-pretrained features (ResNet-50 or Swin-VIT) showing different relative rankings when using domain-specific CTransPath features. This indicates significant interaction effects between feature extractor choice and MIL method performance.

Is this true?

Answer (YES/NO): NO